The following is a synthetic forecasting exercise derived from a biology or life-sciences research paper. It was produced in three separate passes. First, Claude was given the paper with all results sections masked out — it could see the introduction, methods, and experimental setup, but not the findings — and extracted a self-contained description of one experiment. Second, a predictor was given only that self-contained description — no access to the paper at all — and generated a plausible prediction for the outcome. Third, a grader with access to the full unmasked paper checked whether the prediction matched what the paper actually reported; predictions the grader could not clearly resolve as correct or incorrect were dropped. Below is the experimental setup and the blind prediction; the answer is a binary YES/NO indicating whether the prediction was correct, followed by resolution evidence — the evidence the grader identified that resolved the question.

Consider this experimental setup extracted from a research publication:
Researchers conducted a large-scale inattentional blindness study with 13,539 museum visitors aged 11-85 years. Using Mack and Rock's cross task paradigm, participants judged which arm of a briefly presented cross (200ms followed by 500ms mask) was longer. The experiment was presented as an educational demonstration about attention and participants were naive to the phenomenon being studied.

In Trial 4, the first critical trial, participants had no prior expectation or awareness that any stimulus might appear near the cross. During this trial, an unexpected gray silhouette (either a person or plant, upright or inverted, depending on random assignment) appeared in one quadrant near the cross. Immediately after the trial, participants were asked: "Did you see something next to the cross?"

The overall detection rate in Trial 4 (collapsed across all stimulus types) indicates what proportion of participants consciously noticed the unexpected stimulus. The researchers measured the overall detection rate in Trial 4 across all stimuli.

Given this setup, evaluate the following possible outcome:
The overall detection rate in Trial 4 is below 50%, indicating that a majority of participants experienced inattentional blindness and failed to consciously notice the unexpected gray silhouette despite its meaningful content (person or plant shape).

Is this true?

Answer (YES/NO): NO